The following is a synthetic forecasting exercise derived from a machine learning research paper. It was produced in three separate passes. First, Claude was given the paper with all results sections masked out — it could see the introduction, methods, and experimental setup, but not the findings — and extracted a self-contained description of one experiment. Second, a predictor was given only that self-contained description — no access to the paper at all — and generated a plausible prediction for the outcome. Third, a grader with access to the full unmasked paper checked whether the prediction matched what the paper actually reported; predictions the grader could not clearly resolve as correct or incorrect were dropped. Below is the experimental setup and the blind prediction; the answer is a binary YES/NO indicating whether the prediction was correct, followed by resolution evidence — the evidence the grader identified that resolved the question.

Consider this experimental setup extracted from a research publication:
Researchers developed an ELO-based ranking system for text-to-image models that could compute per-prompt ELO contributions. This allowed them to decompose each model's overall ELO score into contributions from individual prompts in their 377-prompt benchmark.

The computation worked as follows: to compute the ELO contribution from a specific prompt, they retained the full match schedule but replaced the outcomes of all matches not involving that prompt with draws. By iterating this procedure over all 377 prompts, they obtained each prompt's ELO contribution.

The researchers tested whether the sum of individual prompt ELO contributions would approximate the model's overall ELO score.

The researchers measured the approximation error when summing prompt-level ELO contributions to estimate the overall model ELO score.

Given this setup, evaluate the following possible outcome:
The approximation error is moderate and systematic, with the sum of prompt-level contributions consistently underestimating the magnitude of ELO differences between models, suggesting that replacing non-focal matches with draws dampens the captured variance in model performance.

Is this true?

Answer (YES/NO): NO